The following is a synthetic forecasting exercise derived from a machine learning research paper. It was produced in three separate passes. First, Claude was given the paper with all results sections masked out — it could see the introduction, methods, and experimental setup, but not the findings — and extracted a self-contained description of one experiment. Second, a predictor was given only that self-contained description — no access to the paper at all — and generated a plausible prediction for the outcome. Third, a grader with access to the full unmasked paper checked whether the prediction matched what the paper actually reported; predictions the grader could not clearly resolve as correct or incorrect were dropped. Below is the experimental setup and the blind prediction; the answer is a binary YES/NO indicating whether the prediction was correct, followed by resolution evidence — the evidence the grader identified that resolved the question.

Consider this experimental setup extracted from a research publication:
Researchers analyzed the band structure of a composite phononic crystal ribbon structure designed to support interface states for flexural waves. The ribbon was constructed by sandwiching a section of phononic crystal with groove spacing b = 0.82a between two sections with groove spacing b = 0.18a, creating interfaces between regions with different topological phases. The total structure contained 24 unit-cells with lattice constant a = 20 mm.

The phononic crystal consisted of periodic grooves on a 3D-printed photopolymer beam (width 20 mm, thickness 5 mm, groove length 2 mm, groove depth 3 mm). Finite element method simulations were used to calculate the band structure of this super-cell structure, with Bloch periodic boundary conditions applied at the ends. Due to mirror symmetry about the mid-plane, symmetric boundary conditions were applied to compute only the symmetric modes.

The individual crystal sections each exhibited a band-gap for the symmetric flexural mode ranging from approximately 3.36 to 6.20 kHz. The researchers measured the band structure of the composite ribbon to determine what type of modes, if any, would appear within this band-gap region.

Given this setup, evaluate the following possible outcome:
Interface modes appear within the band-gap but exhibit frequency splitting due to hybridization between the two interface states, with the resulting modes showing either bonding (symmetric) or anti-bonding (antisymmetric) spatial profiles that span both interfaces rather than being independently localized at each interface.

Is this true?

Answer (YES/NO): NO